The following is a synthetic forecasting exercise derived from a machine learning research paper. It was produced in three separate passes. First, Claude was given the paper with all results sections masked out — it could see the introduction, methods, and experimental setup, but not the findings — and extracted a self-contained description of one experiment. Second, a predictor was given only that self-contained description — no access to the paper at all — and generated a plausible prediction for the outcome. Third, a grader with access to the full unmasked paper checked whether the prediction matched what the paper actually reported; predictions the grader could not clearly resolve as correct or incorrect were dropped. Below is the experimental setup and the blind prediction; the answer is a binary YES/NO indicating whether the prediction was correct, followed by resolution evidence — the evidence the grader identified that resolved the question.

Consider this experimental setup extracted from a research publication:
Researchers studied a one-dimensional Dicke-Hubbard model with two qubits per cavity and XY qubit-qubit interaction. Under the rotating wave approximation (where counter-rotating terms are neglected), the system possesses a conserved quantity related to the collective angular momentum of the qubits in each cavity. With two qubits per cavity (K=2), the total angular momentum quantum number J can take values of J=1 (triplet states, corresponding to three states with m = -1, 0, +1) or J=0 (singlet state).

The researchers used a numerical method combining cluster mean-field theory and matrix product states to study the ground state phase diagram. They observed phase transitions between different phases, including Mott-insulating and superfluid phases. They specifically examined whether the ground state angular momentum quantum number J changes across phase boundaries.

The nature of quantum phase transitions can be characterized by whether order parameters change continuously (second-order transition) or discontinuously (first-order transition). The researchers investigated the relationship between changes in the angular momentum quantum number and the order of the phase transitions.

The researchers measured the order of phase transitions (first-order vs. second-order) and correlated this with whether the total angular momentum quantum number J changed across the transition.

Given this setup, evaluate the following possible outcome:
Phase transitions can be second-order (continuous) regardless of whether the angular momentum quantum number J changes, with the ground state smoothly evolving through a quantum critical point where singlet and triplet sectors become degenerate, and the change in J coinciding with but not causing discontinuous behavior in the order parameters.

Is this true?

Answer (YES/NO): NO